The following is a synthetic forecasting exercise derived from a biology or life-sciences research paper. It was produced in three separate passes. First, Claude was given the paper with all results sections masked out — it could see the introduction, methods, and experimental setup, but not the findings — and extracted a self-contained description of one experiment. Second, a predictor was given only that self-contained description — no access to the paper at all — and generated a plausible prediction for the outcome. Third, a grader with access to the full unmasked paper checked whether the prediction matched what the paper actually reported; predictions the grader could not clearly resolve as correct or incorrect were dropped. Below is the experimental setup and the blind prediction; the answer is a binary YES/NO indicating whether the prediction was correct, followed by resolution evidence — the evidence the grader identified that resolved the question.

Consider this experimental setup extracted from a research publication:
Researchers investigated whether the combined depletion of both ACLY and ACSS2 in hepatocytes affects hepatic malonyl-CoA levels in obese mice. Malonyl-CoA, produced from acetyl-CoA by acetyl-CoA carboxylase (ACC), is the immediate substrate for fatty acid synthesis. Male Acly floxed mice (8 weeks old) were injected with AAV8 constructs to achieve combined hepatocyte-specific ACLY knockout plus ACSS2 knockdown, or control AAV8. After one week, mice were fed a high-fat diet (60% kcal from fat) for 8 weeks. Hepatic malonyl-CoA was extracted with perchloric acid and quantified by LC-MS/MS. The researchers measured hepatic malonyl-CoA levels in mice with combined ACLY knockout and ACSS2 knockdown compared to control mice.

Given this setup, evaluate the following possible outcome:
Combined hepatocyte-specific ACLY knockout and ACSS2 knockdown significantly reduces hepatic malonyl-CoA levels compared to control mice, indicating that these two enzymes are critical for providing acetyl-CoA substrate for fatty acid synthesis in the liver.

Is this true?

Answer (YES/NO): NO